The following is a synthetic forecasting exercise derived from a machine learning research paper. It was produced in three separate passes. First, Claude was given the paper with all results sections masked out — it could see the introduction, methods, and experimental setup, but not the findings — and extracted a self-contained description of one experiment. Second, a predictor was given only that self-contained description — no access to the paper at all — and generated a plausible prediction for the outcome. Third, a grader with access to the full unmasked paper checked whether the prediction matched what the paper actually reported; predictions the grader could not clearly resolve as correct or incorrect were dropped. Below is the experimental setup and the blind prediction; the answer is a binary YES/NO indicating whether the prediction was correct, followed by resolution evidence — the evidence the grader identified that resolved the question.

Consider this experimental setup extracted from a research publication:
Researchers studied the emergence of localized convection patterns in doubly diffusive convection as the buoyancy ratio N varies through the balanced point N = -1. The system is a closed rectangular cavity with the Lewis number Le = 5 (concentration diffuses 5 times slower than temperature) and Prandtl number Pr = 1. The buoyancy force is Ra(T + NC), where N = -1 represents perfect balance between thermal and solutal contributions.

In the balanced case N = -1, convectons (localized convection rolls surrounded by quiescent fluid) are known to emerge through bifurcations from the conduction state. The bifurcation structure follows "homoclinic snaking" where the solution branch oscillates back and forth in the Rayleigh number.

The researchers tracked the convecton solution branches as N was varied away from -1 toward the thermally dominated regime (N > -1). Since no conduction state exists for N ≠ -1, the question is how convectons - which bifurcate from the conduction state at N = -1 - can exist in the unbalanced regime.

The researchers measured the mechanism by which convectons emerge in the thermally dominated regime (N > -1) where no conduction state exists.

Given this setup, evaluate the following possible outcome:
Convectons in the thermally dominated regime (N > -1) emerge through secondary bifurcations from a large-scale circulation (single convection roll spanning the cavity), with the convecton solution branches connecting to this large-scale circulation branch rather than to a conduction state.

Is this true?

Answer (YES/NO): NO